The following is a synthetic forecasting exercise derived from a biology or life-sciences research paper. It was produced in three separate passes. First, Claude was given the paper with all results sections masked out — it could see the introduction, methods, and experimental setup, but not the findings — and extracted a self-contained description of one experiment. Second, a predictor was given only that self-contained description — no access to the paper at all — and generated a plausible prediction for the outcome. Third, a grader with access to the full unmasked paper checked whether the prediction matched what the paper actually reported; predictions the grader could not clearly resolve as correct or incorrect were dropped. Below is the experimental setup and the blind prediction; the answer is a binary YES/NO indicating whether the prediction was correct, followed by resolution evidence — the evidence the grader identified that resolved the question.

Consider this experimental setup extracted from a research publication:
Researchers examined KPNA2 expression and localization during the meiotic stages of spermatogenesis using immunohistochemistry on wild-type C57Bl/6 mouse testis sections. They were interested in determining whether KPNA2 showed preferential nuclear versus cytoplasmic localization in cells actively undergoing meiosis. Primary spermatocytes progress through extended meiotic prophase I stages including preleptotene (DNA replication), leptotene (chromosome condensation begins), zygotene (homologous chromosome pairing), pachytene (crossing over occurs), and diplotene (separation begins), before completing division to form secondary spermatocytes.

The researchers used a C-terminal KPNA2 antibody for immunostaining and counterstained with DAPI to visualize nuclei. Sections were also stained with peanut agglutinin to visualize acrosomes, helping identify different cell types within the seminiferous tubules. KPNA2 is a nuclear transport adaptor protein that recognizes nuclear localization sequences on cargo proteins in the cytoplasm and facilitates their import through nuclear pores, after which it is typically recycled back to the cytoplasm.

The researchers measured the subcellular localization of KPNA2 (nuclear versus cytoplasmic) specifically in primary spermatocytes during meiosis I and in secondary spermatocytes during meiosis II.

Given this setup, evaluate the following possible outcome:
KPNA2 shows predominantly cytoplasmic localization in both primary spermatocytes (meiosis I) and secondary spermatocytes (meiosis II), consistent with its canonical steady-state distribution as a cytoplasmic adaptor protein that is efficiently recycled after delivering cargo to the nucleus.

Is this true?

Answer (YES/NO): NO